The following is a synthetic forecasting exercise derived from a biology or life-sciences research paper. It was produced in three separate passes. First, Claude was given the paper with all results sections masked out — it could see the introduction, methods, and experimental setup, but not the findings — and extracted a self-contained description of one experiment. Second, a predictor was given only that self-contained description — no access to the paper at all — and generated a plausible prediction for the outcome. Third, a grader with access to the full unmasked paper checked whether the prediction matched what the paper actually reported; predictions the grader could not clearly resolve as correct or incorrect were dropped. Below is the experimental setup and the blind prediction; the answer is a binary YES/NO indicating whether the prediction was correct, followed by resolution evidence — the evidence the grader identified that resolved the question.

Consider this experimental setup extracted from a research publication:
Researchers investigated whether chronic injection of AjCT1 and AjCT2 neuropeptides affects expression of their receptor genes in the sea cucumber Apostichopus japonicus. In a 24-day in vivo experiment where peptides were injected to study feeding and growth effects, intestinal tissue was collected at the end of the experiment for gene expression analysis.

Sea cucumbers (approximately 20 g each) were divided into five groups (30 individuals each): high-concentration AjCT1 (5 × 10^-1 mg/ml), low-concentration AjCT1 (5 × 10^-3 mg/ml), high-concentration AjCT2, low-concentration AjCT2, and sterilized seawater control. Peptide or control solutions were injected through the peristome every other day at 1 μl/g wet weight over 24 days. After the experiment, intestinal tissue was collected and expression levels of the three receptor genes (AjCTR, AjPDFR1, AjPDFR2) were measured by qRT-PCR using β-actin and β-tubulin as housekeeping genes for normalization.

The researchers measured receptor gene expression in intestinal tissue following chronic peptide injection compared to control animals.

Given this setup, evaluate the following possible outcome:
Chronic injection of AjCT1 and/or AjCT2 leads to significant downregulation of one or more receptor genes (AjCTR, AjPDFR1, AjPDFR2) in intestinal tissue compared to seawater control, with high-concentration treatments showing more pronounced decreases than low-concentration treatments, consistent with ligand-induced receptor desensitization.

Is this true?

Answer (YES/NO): NO